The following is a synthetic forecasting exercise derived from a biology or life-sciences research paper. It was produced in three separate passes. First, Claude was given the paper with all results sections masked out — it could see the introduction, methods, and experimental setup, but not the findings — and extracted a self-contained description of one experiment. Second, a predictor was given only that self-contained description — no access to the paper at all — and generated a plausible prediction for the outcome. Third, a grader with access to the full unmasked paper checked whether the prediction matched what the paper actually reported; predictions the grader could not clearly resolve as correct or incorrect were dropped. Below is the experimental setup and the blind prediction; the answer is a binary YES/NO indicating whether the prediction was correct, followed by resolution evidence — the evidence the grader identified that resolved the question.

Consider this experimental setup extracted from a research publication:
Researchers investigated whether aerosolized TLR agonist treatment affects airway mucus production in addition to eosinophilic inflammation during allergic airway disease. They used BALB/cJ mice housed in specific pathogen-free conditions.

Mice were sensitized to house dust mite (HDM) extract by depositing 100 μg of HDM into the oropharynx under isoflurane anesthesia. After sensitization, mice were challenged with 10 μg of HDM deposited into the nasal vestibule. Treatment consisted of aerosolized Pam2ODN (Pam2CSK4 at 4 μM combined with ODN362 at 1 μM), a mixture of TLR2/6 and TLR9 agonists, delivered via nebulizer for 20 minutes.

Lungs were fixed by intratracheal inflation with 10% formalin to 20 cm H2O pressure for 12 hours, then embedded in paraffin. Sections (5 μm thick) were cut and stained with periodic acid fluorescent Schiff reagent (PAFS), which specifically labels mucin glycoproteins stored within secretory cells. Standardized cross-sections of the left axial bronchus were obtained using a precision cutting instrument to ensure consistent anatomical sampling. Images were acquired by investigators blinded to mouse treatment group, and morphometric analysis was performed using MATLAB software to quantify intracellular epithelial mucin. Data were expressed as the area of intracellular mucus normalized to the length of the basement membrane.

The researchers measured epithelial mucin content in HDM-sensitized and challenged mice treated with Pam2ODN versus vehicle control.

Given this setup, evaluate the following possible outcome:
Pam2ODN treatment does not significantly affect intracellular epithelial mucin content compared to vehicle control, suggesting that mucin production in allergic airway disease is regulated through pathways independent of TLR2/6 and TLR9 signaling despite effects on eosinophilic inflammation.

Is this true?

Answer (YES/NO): NO